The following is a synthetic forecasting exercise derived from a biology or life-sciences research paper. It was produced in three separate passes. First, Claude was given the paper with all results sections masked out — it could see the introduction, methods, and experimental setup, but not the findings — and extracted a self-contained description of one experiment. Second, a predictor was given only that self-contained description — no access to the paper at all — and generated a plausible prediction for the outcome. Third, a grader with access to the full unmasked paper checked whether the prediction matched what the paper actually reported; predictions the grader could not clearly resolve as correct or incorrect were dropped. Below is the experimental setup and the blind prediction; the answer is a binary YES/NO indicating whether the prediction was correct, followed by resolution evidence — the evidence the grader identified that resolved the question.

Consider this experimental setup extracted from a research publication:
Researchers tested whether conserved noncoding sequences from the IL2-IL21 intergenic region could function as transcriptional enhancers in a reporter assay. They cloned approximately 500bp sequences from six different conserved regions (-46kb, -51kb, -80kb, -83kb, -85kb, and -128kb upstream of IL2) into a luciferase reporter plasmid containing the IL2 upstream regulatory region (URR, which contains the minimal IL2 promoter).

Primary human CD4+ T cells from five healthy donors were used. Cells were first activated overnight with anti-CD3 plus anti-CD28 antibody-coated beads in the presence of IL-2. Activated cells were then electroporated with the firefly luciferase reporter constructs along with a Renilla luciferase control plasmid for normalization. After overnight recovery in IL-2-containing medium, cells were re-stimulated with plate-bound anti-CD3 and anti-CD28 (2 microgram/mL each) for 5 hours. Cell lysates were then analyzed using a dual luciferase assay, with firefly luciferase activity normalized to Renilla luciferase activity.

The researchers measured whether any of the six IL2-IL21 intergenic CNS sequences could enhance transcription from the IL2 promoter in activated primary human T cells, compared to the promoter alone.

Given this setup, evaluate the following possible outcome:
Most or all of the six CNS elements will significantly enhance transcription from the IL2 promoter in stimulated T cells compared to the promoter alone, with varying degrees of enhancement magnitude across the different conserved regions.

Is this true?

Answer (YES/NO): YES